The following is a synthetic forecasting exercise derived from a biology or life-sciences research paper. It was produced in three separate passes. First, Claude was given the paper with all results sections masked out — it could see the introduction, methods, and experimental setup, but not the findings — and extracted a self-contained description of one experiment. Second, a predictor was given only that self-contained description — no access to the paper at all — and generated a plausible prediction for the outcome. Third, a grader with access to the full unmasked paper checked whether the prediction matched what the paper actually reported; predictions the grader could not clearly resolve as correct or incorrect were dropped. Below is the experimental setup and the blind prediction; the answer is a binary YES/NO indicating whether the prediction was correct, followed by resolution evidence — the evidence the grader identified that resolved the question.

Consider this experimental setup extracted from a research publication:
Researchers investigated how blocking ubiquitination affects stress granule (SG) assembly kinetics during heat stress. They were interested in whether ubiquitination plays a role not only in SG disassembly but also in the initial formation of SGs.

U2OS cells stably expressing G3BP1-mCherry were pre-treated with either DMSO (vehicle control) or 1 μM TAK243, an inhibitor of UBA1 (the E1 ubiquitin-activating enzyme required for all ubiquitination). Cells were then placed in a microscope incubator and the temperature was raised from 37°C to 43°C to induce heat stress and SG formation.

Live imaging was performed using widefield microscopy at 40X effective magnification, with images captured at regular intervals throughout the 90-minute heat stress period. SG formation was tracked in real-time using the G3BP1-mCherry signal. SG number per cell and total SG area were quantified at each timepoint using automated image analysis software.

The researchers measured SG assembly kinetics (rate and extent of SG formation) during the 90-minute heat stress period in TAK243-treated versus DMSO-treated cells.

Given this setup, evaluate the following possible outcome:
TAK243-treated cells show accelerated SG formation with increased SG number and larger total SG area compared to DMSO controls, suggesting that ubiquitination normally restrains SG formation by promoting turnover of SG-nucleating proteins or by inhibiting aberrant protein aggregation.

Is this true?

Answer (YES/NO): NO